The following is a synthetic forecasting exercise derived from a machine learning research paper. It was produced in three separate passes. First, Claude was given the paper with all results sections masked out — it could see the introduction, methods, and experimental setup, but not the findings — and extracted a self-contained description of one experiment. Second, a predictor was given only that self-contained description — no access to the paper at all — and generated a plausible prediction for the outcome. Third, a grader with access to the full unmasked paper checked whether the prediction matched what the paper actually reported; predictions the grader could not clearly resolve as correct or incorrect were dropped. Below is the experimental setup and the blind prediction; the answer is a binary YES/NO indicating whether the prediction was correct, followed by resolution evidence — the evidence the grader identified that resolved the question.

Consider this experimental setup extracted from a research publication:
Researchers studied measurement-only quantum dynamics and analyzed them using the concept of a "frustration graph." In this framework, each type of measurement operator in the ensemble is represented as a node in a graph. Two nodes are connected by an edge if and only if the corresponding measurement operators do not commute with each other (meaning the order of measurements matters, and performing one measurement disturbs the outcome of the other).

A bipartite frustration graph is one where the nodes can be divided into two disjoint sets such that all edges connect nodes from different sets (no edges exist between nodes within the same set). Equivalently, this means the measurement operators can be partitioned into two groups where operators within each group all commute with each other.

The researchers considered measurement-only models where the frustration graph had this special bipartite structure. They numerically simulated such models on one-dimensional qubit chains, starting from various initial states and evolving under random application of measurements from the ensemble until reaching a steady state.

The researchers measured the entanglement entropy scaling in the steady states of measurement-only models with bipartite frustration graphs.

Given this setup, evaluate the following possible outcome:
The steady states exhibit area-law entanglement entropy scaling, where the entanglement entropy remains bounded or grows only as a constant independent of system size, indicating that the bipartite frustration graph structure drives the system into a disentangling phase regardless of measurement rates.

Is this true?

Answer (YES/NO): NO